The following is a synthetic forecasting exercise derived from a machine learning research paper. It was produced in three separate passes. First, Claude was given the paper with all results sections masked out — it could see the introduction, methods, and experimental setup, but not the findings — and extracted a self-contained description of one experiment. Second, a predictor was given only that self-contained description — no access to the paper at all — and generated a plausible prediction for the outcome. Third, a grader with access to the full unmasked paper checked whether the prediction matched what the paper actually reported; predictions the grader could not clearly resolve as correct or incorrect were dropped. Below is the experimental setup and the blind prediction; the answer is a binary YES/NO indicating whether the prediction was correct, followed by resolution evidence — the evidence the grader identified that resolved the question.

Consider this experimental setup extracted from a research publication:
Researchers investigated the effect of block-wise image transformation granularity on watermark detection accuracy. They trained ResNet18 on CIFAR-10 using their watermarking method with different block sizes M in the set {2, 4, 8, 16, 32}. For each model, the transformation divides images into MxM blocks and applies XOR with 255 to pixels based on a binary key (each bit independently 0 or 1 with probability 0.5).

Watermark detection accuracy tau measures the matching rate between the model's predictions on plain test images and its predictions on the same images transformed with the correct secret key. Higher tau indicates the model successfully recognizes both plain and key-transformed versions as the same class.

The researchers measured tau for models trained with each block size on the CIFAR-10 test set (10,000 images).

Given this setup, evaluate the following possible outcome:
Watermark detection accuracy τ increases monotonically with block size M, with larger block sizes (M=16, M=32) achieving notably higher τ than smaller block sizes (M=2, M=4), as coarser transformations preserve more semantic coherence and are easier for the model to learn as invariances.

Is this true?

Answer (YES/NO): NO